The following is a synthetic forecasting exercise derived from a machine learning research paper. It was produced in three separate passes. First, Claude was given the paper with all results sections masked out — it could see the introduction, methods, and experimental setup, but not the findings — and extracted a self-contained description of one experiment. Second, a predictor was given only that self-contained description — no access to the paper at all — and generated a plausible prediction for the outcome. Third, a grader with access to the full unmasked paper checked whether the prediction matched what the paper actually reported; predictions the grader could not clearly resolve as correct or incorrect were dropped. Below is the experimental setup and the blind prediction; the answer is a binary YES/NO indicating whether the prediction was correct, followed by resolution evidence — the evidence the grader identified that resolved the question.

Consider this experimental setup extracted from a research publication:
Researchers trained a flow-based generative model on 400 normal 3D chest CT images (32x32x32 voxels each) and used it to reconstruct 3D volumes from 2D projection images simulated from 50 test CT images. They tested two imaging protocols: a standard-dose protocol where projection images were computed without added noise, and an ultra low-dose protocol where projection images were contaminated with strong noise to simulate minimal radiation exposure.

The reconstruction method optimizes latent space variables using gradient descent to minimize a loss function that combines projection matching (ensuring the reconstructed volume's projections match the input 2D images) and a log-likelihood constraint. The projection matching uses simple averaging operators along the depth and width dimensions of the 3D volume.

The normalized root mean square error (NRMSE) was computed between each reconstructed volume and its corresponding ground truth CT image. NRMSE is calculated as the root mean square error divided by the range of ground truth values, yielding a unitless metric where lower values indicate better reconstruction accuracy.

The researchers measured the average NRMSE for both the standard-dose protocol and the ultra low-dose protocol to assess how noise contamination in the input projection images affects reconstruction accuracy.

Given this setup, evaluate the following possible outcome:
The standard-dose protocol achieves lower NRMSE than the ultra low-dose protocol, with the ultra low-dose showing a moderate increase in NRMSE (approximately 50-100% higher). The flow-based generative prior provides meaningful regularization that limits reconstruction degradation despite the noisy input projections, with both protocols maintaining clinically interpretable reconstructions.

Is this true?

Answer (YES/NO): NO